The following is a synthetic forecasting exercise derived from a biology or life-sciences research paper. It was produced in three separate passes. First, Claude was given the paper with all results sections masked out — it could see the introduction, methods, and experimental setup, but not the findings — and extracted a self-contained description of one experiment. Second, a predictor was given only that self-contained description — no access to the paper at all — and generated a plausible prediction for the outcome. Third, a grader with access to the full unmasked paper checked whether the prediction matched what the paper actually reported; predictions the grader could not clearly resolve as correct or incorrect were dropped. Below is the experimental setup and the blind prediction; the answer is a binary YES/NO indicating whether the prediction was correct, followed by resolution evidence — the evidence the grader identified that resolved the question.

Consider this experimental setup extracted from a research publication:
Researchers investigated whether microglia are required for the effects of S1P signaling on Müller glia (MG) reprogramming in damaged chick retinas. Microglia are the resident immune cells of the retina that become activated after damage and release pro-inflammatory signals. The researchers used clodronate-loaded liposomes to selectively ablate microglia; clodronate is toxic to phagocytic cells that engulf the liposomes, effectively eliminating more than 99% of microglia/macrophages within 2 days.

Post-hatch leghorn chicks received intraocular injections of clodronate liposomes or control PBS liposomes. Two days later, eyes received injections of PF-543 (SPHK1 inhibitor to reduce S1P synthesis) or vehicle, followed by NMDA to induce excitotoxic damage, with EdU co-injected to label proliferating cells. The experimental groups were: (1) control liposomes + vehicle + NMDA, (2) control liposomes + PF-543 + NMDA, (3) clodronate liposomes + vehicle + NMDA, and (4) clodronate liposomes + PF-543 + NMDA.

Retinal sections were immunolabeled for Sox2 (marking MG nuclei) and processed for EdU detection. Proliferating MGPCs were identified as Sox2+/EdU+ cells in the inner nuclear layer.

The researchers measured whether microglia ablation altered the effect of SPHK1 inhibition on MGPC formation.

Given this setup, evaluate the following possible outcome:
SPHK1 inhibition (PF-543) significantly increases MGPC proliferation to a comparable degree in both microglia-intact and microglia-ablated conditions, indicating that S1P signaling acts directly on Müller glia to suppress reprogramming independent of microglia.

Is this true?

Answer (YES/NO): NO